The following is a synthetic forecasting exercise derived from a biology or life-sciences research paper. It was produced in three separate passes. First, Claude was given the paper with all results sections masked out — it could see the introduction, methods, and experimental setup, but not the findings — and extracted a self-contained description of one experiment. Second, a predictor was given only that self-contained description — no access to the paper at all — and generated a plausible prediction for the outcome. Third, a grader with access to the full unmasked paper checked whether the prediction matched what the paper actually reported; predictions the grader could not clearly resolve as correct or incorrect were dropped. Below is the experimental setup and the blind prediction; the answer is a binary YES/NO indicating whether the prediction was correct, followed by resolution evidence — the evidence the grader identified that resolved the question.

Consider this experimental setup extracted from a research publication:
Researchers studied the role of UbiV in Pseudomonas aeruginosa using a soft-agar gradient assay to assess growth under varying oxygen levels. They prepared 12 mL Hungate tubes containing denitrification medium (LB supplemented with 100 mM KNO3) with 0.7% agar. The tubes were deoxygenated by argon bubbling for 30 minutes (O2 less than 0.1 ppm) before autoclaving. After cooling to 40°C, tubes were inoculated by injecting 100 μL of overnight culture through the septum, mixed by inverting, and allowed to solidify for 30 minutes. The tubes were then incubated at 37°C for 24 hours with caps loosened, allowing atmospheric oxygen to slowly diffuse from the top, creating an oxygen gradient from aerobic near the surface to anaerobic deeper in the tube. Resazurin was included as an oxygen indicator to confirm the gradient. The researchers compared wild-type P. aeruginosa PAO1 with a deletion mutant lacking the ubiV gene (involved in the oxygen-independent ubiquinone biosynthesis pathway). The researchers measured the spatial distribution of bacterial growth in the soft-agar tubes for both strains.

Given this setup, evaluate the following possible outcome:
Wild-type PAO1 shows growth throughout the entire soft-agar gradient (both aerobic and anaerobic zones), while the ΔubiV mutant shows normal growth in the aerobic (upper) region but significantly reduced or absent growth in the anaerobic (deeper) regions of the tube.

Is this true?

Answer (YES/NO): YES